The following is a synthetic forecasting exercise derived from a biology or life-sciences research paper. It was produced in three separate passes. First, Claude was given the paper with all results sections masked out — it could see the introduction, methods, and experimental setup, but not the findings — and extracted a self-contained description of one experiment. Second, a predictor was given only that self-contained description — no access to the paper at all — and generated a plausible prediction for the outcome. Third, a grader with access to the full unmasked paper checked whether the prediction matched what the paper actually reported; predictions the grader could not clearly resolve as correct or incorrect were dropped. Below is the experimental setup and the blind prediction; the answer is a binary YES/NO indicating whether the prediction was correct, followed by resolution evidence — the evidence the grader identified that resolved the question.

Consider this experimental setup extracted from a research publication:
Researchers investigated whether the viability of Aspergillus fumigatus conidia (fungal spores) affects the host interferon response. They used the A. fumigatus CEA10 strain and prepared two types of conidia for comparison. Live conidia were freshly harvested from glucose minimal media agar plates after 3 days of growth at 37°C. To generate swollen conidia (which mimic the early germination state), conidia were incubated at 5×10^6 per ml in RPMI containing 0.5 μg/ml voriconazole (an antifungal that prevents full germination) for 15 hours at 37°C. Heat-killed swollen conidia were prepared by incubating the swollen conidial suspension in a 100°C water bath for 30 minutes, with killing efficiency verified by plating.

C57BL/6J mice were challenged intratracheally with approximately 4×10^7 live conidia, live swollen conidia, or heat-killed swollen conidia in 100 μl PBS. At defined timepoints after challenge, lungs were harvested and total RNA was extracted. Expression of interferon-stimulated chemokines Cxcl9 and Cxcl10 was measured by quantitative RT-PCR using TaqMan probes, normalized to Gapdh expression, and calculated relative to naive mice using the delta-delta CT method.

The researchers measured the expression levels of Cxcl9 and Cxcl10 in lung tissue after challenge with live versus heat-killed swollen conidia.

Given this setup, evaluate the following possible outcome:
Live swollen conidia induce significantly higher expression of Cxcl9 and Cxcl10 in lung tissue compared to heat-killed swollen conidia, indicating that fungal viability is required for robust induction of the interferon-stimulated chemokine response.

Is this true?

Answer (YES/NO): YES